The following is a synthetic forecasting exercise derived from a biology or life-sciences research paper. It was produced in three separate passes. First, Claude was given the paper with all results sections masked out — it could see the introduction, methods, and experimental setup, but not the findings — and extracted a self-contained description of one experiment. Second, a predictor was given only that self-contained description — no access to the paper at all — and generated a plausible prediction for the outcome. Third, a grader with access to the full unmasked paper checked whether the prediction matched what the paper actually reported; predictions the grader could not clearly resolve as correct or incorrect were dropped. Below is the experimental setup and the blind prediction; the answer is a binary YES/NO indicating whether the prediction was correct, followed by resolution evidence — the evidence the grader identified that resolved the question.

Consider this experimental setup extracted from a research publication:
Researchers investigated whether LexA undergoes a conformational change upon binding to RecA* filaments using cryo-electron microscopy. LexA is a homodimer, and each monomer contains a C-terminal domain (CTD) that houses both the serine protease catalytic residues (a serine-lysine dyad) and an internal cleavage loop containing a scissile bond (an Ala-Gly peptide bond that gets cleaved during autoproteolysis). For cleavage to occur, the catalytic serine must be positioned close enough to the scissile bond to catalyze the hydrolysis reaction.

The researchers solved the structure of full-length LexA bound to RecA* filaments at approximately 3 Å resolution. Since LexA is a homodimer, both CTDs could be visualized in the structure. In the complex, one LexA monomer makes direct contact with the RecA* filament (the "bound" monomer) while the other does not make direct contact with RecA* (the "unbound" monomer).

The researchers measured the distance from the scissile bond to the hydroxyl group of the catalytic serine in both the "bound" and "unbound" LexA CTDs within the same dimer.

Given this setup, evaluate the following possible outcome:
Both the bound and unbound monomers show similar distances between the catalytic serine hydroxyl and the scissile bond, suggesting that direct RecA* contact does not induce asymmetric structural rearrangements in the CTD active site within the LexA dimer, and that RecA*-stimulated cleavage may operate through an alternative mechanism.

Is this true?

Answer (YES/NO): NO